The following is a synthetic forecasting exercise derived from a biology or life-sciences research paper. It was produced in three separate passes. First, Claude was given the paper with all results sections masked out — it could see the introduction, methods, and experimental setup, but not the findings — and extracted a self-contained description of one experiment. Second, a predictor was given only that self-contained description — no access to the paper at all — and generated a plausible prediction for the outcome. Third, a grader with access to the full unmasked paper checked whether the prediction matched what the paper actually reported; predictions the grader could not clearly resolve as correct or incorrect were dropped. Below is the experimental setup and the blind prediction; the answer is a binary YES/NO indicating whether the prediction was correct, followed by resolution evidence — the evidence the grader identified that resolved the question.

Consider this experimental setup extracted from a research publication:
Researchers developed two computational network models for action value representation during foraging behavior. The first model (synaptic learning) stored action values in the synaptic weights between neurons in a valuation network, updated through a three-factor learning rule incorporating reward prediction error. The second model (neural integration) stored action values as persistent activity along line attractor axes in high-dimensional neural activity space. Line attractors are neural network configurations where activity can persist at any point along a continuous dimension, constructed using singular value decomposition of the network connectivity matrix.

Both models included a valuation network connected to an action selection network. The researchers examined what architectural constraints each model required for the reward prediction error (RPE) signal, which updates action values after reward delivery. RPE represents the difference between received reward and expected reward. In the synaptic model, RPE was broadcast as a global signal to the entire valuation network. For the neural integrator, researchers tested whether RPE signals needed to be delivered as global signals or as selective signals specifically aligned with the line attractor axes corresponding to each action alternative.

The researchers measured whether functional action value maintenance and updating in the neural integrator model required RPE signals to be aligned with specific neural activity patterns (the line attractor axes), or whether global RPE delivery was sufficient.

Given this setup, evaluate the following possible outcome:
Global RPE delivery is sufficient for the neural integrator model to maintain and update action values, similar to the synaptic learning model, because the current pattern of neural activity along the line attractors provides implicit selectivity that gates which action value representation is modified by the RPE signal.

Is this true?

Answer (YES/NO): NO